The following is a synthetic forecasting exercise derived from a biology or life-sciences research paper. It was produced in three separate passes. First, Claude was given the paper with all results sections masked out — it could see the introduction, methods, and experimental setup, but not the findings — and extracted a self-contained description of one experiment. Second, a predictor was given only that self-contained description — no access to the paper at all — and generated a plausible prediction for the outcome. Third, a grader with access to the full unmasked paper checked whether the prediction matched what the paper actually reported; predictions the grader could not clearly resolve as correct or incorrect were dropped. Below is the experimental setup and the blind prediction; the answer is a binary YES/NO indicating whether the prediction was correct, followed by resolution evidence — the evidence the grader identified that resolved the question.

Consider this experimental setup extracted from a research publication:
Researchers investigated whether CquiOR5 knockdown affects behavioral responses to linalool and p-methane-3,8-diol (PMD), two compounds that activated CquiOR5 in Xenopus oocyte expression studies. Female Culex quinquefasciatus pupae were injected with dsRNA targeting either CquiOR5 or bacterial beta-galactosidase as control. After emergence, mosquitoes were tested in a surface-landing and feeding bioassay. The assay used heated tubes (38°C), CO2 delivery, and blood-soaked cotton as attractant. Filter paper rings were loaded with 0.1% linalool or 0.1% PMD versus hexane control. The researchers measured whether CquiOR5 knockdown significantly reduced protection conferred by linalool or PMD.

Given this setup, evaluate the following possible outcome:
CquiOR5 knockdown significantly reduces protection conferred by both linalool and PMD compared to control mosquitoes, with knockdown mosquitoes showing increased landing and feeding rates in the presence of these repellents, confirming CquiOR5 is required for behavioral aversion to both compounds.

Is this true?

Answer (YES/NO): NO